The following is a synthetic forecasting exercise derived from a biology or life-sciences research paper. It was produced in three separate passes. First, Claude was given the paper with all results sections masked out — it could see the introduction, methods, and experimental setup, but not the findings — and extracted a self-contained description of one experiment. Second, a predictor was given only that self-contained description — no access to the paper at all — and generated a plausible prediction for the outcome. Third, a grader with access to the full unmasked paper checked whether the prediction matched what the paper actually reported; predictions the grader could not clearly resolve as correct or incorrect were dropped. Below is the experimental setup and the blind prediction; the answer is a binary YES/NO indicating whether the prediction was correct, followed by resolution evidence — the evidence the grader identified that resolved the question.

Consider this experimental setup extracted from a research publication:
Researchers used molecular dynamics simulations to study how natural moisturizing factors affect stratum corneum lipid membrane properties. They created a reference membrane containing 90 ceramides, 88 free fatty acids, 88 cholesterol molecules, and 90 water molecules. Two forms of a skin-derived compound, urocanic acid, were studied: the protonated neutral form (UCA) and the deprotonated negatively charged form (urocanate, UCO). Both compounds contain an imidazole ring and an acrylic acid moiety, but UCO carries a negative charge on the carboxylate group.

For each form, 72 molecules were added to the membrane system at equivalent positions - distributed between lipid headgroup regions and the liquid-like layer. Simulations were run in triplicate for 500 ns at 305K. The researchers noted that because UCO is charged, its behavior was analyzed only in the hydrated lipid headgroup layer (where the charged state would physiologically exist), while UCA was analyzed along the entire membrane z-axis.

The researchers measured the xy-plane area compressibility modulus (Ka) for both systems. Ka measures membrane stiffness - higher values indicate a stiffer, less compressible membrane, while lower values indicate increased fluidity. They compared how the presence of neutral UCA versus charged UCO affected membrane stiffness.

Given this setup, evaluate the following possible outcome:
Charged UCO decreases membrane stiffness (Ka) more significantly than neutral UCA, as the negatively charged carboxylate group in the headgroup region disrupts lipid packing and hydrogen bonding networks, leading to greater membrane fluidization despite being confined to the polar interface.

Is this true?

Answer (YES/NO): NO